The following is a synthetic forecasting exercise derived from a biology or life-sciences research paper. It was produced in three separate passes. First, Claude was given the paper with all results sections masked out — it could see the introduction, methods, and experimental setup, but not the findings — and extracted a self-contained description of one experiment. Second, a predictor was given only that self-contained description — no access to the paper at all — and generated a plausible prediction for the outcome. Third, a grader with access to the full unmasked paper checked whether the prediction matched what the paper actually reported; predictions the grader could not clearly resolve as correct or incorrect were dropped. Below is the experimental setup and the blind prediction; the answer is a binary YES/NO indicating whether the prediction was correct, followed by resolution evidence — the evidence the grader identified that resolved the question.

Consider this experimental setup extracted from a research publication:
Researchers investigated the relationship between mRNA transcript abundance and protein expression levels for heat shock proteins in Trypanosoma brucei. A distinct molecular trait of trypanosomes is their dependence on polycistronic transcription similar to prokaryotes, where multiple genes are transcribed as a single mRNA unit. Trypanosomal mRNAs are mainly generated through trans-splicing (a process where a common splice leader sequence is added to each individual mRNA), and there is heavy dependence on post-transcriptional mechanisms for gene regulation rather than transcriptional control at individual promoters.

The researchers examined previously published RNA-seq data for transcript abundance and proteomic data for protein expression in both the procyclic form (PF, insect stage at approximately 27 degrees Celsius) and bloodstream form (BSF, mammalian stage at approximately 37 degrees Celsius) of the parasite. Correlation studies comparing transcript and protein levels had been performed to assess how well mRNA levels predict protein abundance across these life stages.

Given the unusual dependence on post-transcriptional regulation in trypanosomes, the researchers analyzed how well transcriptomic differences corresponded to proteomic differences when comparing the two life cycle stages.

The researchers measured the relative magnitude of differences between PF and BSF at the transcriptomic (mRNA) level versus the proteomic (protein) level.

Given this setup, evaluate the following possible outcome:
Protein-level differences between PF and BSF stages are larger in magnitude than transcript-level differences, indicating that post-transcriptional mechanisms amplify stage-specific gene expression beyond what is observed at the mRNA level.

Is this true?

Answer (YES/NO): YES